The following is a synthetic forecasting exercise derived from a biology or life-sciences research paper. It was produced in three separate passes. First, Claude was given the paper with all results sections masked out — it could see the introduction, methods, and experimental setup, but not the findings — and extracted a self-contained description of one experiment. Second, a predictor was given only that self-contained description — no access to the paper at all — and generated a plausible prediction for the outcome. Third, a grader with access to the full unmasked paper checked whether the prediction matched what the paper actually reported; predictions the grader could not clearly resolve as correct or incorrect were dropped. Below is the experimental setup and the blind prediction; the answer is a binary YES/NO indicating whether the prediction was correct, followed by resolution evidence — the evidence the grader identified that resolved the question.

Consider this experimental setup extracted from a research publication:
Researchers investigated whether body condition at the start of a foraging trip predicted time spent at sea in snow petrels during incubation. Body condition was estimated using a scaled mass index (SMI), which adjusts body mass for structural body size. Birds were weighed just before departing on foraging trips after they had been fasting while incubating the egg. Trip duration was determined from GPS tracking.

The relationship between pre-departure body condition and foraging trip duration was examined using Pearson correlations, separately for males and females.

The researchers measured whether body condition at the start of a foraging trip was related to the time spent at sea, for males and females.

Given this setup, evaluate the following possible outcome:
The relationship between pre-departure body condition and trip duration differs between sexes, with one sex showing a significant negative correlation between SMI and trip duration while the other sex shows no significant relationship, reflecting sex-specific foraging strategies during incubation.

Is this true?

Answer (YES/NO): NO